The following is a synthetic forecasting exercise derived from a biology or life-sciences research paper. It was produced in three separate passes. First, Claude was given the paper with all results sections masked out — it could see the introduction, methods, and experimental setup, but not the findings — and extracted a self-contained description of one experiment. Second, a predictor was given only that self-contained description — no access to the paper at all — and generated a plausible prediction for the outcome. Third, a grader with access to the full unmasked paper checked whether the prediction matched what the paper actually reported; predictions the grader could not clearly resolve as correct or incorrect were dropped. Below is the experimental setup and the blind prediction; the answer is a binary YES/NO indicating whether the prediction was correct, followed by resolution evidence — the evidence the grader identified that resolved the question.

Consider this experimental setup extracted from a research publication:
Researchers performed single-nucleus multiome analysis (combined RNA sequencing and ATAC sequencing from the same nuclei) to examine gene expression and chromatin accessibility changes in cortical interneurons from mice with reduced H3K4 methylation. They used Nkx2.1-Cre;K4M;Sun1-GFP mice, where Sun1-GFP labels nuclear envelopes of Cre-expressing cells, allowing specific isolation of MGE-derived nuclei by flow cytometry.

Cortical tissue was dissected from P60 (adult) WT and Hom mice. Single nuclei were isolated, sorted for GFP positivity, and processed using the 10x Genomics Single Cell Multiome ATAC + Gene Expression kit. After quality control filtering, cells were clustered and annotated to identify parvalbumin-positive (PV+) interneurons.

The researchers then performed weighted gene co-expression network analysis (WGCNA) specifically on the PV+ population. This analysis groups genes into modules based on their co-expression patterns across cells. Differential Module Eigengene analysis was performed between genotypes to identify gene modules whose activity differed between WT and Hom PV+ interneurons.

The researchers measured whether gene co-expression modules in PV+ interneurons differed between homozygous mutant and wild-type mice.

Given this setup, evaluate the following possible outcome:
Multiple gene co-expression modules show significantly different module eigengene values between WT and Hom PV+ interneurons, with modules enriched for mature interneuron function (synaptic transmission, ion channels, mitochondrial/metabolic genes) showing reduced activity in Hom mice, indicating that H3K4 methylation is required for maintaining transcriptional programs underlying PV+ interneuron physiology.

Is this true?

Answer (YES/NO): YES